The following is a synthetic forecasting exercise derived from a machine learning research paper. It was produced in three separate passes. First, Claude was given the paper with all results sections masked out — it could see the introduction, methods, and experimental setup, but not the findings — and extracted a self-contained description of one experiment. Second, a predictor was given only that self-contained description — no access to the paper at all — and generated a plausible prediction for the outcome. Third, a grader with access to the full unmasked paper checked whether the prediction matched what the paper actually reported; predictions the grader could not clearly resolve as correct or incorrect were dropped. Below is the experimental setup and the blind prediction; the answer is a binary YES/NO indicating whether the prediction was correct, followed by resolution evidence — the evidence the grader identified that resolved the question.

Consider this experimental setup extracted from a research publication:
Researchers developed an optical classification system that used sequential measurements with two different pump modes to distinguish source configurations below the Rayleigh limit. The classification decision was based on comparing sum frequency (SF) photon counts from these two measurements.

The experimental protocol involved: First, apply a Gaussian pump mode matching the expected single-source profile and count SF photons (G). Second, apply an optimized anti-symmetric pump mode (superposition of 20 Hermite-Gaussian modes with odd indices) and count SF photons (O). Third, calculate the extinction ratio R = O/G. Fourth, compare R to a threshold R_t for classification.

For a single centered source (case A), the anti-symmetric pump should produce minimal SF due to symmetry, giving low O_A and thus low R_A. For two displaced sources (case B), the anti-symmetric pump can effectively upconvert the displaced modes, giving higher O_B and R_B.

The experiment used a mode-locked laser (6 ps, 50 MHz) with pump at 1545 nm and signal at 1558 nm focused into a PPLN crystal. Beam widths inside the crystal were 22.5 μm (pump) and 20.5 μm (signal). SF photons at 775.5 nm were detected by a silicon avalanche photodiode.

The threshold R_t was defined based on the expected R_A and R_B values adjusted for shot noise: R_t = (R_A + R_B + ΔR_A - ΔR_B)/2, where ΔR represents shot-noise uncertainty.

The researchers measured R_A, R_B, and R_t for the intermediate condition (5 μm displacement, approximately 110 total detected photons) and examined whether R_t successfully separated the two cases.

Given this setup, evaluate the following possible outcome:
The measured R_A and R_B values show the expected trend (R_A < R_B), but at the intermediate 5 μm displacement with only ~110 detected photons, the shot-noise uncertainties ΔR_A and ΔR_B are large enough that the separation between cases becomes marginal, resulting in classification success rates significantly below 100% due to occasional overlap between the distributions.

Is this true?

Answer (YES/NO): NO